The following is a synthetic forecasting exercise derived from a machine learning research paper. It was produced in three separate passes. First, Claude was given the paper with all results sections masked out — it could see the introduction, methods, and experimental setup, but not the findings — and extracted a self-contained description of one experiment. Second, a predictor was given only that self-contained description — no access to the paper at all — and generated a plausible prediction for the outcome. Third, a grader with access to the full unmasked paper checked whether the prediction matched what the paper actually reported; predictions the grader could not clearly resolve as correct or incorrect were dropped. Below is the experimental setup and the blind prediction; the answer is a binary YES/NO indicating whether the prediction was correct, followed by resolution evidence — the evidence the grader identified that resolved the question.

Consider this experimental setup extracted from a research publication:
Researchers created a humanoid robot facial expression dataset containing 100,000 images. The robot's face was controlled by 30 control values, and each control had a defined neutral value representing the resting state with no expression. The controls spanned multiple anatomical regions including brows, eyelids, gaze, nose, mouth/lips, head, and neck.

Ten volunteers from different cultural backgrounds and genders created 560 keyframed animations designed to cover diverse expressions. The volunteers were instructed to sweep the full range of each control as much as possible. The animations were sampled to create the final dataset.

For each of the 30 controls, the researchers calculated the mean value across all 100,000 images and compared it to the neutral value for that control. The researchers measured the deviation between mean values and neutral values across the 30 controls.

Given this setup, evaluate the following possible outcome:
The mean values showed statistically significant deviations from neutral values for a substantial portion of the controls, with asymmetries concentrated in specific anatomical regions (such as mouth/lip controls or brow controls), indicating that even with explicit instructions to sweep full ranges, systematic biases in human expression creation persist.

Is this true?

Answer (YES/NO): NO